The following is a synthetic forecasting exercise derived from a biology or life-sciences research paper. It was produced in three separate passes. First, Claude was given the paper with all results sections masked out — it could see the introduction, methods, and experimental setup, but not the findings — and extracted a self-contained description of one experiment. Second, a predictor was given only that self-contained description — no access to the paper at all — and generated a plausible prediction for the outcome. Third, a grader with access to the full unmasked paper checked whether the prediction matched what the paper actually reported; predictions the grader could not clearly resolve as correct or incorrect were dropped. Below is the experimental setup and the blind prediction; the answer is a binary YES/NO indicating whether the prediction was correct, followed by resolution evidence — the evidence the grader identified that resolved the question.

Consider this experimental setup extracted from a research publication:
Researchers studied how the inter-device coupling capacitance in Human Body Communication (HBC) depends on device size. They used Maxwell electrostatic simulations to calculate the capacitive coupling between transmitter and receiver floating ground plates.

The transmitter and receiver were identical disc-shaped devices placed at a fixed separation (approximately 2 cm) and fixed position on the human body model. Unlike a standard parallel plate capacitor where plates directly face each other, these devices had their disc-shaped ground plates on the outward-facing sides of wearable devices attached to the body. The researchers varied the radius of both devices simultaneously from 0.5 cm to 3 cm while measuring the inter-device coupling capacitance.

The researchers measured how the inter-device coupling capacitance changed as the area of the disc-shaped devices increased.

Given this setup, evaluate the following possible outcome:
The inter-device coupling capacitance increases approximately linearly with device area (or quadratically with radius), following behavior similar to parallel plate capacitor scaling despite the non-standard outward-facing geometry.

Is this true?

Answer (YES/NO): YES